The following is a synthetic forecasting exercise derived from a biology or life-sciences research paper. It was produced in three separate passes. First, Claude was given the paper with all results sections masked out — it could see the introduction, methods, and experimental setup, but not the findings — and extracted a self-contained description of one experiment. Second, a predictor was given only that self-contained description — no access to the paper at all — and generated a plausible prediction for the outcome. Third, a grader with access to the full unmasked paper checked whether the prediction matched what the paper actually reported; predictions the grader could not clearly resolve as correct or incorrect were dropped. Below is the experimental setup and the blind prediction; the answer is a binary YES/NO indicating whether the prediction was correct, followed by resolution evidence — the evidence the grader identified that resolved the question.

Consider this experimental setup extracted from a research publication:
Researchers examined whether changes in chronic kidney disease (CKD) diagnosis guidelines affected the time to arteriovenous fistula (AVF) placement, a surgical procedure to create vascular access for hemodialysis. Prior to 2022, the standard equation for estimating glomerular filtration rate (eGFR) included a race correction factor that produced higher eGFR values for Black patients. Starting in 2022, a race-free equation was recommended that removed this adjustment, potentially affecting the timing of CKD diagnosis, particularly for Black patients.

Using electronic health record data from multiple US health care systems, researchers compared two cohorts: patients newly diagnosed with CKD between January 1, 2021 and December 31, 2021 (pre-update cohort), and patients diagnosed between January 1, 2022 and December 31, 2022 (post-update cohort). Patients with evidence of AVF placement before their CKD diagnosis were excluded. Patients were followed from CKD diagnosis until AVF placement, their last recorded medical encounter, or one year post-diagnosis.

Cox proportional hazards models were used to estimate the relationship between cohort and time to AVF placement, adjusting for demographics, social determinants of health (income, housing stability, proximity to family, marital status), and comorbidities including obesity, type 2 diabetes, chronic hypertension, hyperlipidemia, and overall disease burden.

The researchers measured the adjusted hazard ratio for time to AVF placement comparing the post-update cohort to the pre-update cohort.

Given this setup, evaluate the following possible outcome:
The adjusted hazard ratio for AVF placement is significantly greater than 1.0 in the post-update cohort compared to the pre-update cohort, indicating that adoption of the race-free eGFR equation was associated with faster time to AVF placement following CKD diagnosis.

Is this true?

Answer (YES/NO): NO